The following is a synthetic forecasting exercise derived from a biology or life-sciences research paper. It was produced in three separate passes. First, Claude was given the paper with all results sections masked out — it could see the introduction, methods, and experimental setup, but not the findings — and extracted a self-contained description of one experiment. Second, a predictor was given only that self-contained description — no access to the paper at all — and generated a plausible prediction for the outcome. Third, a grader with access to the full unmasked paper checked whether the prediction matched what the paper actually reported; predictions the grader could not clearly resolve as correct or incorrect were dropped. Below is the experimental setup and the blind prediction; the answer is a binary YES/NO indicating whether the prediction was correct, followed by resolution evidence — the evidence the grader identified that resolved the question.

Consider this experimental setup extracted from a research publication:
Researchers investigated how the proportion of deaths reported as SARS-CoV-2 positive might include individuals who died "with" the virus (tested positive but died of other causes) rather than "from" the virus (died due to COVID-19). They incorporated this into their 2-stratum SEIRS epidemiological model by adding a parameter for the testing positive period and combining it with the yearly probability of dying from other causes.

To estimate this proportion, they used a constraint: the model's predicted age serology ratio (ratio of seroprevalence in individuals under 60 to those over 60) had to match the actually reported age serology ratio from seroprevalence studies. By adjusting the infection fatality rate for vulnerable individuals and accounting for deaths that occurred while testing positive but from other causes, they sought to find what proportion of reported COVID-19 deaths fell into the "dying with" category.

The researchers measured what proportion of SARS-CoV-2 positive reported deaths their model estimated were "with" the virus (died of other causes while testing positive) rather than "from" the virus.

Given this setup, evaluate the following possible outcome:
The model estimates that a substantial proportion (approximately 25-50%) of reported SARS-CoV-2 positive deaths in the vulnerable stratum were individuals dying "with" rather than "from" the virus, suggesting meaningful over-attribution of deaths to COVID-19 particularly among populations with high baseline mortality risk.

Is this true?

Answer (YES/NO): NO